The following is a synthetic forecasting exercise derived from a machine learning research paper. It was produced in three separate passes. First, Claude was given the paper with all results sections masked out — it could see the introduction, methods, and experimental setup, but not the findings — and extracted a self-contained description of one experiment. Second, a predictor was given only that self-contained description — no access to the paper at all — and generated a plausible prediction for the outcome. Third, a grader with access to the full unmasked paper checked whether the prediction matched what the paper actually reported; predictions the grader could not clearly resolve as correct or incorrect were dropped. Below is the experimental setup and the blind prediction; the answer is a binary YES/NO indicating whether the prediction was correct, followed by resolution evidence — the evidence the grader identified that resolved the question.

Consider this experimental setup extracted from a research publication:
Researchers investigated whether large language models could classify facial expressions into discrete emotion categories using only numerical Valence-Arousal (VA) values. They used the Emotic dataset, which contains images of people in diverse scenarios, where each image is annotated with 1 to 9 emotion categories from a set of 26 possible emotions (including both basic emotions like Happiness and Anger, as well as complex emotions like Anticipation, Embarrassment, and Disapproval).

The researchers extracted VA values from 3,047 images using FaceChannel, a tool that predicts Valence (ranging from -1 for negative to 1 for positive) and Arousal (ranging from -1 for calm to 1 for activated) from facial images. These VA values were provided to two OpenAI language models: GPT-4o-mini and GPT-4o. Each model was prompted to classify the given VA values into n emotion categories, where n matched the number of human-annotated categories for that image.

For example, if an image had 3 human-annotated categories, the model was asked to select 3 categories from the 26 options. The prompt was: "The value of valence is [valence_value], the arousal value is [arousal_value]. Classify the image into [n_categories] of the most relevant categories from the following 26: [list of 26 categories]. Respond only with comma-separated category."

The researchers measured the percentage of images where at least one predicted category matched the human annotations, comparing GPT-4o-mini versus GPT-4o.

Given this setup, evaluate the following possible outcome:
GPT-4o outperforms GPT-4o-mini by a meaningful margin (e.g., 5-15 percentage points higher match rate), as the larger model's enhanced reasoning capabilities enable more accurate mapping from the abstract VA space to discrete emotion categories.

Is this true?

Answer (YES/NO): NO